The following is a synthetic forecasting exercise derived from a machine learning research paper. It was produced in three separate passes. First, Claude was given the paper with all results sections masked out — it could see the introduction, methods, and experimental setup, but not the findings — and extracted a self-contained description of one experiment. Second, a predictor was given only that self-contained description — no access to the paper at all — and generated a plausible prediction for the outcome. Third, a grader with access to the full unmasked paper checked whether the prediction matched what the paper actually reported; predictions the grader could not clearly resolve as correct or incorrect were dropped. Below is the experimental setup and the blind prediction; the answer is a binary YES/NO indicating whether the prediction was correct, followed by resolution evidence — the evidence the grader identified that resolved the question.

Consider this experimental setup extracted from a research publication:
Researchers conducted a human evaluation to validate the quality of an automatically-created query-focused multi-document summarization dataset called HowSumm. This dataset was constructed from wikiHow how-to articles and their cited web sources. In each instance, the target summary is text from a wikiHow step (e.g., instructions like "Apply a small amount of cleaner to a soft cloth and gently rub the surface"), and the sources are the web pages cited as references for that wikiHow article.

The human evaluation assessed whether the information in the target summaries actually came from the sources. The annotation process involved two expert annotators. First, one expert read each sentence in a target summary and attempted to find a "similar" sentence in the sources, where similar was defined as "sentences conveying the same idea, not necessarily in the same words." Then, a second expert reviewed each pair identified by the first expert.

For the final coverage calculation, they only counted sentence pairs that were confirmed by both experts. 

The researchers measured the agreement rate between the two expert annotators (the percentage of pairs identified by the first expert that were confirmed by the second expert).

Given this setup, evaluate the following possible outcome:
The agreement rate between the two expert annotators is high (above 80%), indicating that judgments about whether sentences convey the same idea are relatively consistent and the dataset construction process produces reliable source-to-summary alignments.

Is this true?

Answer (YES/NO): YES